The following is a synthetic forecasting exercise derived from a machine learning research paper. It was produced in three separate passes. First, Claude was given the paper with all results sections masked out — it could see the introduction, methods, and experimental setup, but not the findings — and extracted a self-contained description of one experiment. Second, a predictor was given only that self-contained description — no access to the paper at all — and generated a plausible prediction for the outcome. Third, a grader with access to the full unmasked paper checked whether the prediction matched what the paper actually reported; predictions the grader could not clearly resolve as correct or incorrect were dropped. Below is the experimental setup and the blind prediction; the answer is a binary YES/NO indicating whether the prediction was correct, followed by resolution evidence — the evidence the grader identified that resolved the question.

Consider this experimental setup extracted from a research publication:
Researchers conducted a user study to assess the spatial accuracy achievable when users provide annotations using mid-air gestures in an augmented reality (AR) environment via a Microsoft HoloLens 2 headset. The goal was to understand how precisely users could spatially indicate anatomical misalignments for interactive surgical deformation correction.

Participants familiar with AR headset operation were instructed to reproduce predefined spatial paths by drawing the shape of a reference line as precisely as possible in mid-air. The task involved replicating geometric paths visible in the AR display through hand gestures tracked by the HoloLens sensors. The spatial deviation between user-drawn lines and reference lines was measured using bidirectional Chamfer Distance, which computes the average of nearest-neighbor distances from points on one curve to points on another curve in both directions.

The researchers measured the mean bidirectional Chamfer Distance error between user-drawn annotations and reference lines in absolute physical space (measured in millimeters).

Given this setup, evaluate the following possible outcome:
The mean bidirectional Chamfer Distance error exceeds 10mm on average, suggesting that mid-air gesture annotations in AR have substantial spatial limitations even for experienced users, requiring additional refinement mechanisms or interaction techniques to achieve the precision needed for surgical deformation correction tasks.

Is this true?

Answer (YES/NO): NO